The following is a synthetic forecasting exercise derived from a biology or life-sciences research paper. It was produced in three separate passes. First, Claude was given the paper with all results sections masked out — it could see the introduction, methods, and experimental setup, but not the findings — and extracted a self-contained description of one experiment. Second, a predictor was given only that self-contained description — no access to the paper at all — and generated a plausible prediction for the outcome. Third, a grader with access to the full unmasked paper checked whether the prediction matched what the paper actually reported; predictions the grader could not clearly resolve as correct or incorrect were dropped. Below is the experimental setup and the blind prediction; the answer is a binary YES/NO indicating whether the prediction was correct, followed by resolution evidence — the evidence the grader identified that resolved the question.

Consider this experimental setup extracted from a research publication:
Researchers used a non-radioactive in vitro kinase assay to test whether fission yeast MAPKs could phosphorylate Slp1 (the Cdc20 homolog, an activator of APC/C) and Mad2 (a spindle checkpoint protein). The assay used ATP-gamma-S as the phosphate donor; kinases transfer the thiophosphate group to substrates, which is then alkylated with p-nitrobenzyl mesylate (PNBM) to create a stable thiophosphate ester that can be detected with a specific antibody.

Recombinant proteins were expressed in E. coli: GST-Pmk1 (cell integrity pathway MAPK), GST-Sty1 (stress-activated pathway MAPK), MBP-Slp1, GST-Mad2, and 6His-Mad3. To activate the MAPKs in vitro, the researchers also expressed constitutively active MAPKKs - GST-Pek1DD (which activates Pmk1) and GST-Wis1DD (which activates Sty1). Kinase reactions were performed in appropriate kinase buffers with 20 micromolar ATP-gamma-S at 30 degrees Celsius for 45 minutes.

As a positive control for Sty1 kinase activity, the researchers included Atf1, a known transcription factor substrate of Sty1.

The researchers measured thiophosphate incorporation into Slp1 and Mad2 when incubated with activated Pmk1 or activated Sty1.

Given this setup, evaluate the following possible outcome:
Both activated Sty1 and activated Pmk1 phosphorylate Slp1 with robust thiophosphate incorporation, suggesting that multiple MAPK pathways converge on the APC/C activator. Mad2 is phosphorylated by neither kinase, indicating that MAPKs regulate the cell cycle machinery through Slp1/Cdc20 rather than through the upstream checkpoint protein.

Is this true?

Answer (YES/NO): NO